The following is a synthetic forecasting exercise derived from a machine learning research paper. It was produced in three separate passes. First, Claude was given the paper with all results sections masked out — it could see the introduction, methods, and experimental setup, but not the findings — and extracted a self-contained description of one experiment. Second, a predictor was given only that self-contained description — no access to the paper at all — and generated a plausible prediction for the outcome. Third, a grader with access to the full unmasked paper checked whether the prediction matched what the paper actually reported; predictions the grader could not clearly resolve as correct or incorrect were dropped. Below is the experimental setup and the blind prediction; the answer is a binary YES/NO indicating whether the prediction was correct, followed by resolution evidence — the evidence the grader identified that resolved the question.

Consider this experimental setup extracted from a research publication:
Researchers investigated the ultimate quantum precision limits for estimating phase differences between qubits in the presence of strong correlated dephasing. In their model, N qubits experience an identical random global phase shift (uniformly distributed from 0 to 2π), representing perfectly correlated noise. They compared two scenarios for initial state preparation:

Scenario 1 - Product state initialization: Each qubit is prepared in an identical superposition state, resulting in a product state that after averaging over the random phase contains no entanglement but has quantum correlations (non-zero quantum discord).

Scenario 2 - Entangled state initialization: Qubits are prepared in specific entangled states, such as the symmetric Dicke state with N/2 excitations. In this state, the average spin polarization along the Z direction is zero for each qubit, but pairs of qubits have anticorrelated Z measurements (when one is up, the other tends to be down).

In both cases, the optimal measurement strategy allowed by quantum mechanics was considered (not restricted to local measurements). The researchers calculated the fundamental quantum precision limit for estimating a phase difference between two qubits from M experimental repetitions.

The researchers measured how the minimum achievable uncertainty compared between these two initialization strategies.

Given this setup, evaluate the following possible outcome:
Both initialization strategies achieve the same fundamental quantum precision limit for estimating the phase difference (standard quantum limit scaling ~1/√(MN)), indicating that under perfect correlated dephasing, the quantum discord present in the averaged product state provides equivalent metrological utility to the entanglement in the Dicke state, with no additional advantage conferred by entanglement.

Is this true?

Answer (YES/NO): NO